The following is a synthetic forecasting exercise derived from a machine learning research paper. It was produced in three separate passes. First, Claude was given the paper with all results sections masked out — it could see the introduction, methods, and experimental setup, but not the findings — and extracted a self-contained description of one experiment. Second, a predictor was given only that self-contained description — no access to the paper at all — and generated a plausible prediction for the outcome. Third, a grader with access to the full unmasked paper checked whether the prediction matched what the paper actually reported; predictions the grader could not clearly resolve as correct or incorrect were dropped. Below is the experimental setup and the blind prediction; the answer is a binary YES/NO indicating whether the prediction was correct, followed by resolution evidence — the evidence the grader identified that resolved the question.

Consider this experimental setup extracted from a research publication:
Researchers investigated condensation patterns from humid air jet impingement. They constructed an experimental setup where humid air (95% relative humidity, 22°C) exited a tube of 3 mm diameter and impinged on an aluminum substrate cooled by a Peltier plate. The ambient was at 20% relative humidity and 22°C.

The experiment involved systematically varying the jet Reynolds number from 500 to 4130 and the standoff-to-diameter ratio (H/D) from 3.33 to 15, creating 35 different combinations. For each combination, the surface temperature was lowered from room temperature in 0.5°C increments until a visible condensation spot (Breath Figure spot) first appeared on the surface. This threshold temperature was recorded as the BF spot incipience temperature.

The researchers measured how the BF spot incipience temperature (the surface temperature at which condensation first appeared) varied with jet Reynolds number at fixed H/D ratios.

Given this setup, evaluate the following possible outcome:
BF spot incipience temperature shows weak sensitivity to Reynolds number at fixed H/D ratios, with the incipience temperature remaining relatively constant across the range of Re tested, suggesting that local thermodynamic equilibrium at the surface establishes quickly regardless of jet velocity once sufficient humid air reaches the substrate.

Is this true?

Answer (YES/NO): YES